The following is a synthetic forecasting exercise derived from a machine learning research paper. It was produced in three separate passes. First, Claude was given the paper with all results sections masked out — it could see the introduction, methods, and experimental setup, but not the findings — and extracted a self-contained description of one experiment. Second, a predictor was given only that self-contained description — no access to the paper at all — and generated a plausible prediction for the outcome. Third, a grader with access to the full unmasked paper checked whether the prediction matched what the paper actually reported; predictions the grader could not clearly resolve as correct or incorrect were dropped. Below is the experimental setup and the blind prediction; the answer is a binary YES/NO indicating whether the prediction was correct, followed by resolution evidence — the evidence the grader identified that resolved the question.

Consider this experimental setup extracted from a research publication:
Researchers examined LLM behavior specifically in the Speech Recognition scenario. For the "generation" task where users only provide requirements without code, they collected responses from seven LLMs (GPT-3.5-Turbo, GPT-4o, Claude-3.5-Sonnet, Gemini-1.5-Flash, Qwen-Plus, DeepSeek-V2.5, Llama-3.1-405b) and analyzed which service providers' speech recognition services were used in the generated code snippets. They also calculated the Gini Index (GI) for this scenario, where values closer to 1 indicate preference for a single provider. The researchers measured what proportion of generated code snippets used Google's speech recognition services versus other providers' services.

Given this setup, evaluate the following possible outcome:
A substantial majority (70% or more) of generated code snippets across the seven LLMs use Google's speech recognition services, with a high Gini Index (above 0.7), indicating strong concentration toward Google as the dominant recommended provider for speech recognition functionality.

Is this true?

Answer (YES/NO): YES